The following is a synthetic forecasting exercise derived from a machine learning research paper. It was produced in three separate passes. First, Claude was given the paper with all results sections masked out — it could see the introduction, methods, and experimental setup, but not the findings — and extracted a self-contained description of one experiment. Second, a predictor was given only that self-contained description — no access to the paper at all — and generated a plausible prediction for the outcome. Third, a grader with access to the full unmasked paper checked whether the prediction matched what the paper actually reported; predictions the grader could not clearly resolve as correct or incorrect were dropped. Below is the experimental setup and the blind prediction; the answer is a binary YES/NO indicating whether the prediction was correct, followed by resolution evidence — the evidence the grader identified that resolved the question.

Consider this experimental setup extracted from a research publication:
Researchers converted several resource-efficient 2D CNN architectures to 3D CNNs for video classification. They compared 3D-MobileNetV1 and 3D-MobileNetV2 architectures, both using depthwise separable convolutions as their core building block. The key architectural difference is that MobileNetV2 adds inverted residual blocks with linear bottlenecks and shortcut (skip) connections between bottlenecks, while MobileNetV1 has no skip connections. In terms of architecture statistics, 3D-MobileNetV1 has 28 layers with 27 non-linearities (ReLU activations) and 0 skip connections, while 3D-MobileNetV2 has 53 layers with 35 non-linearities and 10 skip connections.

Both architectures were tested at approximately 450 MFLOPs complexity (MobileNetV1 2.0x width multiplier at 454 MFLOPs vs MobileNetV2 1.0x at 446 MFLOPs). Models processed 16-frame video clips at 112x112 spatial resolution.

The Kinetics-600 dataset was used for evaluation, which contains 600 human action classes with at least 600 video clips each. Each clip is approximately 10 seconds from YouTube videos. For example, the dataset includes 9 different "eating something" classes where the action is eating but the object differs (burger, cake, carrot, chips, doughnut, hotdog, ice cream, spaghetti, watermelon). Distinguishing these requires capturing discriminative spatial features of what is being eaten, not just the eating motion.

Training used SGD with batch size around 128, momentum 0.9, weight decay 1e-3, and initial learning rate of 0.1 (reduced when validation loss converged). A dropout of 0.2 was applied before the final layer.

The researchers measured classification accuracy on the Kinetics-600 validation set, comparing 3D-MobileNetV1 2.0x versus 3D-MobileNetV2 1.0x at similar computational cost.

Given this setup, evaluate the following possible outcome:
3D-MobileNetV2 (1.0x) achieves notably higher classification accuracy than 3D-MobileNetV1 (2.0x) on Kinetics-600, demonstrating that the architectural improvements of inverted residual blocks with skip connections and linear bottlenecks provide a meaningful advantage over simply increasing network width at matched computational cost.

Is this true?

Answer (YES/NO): YES